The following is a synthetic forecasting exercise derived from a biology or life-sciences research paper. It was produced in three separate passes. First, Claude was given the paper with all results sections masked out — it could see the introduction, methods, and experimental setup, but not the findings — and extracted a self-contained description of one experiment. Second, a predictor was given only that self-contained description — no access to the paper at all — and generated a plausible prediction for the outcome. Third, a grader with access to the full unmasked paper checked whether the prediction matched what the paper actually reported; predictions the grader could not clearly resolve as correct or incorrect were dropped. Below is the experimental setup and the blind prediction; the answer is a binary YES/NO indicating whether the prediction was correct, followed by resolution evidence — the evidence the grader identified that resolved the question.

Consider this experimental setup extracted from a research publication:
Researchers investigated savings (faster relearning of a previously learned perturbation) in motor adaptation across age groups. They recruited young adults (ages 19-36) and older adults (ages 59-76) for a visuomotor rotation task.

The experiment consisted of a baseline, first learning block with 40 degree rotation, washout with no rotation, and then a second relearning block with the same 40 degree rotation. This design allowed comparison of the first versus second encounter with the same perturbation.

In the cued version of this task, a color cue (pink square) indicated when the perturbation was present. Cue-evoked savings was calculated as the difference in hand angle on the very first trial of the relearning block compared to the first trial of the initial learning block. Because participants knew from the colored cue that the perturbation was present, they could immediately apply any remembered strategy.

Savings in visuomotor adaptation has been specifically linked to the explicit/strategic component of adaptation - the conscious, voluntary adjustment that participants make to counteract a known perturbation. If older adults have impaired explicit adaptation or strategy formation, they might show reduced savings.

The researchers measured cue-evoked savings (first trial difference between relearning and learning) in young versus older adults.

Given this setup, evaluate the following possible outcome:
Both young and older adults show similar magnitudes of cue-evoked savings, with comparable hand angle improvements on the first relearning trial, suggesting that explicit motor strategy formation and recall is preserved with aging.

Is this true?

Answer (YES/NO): NO